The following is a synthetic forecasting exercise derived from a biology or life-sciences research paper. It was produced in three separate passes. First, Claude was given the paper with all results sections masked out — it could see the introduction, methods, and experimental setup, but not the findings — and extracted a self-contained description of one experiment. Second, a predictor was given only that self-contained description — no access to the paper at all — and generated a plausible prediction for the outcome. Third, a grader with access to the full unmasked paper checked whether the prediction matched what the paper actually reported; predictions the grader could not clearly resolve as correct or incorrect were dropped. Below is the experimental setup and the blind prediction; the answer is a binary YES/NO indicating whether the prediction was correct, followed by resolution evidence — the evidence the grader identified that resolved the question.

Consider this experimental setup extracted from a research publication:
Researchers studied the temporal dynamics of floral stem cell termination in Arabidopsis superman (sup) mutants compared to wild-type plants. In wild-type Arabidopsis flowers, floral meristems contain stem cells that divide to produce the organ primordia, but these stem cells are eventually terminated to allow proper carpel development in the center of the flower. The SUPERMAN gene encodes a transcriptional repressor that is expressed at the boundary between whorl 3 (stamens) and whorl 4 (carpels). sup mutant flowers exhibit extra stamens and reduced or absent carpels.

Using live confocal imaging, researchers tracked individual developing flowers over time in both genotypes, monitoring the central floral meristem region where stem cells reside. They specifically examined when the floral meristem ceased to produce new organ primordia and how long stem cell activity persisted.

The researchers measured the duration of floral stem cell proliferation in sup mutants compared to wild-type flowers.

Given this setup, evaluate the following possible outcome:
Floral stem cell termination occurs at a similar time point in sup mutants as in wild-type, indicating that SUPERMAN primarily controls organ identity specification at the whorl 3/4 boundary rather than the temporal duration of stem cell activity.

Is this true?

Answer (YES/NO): NO